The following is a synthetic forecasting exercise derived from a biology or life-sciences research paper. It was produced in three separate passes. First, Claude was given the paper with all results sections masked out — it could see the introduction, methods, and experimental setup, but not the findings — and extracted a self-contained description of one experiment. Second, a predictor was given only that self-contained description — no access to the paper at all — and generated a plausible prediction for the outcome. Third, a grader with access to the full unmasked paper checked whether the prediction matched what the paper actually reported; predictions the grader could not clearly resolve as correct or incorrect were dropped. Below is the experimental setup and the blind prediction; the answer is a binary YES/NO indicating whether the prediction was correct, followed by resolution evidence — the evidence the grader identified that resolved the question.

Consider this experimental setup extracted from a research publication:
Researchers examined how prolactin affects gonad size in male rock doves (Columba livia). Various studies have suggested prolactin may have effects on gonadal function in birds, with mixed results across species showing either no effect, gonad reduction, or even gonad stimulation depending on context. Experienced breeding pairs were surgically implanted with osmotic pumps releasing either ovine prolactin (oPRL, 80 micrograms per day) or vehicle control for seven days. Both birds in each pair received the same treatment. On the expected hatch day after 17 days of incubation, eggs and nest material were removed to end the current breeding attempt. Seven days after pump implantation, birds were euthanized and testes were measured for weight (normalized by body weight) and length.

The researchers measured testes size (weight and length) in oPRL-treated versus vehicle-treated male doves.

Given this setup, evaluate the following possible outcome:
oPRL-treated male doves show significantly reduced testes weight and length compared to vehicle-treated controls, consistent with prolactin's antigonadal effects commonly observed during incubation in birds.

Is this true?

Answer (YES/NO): NO